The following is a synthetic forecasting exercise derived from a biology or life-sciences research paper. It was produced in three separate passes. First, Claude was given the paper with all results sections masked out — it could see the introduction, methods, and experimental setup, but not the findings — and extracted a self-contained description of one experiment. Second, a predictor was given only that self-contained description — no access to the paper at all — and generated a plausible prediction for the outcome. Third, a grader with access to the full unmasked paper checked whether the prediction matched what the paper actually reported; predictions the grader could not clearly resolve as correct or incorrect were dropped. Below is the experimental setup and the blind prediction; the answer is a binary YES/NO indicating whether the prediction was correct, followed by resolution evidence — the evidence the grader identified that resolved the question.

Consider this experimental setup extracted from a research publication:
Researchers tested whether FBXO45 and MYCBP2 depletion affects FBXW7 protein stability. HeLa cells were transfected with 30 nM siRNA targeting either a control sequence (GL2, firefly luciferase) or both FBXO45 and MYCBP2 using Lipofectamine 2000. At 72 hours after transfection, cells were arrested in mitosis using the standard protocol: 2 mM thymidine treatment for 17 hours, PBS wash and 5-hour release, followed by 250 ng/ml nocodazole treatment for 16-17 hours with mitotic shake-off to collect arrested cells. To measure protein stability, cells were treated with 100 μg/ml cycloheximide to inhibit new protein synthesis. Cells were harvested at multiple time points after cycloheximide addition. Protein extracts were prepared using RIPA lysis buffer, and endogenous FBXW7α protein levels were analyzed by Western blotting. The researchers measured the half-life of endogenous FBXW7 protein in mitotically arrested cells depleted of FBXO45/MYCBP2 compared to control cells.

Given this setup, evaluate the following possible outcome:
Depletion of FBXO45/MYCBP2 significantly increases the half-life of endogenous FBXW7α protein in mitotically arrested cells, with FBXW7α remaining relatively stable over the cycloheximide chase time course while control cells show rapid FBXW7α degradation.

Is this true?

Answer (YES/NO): YES